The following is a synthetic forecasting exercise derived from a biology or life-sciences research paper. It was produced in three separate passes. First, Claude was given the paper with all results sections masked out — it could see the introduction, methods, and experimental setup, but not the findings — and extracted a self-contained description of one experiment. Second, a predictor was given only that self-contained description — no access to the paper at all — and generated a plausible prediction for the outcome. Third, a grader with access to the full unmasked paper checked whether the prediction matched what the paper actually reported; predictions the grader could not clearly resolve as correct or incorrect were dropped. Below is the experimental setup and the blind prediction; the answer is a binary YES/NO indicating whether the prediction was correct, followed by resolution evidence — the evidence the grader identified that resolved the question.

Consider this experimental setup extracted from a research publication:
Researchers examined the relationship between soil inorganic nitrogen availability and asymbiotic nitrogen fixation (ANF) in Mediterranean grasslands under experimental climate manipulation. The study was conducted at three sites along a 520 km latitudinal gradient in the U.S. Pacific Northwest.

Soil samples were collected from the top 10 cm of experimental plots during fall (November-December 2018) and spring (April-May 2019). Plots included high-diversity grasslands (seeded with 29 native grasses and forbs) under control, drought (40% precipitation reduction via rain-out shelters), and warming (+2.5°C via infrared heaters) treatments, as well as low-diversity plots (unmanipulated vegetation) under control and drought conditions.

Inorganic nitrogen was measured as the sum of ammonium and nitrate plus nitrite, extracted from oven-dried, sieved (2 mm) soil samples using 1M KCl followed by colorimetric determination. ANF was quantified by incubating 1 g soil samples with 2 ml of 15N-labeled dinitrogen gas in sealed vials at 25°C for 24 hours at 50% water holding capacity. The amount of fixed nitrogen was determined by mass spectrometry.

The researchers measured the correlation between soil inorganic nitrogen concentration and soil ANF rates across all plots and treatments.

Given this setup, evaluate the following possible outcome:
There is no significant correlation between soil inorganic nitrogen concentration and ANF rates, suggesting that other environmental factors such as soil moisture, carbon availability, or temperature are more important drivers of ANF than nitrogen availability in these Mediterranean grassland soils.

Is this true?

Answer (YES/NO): NO